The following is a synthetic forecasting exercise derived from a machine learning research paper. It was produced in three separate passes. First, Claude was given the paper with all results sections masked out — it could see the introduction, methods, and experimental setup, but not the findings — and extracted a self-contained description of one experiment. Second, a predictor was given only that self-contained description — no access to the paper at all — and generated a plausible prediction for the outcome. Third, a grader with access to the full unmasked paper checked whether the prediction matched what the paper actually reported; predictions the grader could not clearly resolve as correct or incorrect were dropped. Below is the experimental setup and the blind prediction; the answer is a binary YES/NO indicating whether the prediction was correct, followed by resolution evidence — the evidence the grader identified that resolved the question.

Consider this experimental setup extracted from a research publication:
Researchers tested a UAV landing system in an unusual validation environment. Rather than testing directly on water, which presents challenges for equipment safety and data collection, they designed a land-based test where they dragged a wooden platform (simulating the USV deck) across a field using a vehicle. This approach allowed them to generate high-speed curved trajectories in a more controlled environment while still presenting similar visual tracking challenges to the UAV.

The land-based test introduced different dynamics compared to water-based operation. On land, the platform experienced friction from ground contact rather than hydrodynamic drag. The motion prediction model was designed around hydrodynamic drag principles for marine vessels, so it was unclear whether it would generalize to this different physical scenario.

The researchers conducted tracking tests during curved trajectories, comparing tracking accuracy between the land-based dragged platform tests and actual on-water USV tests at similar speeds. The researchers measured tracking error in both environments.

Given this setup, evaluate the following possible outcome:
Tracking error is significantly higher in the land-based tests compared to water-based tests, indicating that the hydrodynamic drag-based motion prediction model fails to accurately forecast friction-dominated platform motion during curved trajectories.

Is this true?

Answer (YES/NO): NO